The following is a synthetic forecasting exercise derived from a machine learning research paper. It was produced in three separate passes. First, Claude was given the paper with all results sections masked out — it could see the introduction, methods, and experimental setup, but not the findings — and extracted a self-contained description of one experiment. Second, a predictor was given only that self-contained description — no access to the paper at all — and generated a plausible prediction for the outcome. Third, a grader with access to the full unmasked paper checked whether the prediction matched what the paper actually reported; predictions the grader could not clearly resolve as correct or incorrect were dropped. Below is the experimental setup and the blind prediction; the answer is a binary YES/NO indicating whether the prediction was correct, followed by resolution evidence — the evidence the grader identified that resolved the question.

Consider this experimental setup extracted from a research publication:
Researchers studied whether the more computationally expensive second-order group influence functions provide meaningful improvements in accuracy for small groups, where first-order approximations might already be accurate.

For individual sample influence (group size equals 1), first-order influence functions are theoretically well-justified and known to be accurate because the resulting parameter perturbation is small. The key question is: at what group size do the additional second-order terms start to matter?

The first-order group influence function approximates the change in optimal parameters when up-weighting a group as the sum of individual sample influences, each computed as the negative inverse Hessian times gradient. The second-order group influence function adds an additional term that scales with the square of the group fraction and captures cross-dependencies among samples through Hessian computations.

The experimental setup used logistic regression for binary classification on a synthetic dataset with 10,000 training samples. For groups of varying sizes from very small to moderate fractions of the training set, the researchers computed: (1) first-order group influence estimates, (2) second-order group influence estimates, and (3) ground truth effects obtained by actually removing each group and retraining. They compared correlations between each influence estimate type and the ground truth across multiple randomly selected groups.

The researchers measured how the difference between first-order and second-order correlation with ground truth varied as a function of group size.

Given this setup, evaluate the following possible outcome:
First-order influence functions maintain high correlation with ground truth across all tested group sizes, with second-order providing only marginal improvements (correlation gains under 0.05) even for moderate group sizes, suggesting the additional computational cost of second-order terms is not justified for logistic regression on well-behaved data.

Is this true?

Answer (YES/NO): NO